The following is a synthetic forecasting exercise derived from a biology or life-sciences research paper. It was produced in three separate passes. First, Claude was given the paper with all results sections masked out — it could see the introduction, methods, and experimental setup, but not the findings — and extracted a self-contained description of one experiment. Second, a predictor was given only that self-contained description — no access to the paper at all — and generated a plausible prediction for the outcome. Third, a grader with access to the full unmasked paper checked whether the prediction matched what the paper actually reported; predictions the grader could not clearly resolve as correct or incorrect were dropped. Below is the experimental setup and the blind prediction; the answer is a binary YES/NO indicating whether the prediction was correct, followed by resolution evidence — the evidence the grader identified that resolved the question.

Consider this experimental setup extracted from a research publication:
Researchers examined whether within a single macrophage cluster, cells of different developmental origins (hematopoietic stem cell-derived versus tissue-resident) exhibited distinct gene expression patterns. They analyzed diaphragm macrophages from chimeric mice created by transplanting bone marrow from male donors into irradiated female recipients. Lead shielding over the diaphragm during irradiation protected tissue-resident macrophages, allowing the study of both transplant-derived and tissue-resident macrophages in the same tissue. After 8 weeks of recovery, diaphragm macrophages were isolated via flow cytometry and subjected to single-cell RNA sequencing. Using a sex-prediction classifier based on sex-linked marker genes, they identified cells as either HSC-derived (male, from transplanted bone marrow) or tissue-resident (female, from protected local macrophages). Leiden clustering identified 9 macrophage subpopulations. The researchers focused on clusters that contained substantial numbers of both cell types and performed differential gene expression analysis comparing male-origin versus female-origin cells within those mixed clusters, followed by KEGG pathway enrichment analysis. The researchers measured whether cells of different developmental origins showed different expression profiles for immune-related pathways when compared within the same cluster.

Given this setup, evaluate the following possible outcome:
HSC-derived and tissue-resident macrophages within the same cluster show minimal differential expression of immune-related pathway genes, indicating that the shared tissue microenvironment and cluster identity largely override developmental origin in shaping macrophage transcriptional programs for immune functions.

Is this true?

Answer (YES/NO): NO